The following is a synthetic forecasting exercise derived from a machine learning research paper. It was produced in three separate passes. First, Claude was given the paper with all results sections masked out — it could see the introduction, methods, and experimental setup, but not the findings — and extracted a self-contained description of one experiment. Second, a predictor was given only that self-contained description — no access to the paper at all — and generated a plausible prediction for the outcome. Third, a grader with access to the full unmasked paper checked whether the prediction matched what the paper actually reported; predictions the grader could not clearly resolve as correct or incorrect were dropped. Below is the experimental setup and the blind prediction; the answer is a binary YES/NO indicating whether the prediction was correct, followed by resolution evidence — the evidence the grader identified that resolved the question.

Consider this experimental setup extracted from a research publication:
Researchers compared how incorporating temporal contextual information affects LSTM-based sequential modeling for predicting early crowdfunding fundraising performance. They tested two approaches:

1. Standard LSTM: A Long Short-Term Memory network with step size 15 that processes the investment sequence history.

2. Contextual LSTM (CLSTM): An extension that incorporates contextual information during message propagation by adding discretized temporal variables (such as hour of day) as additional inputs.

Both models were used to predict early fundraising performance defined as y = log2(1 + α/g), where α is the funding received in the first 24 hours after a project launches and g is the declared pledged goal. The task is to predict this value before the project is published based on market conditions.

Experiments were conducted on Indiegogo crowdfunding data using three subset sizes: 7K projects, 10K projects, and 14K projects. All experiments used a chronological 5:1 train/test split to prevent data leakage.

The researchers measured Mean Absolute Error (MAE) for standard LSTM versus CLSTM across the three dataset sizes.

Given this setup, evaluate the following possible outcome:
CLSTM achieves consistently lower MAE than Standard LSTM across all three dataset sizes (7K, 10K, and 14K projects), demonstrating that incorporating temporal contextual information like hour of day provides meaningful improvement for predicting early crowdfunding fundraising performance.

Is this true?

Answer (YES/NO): NO